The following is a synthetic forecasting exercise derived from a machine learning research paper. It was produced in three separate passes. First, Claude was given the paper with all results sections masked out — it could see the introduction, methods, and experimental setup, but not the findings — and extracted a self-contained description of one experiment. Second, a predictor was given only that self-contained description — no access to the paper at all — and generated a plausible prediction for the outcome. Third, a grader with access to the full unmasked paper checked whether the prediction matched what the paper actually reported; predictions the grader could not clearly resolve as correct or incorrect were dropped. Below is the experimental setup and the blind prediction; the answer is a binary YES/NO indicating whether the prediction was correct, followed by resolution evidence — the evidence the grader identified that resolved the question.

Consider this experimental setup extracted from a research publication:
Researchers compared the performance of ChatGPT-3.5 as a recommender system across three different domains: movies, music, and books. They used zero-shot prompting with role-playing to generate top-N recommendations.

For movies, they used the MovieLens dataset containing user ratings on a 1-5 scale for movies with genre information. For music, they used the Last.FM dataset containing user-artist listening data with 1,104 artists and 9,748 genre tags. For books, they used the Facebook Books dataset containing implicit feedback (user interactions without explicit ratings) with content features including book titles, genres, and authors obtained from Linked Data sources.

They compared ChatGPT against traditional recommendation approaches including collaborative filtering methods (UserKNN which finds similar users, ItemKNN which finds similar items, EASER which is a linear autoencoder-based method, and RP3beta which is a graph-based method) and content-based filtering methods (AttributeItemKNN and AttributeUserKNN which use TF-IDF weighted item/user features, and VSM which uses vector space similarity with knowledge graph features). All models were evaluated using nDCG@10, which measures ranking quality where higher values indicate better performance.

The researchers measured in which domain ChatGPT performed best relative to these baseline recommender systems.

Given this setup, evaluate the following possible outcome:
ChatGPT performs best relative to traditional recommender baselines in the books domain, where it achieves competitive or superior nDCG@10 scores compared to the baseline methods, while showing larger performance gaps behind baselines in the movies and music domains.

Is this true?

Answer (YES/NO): YES